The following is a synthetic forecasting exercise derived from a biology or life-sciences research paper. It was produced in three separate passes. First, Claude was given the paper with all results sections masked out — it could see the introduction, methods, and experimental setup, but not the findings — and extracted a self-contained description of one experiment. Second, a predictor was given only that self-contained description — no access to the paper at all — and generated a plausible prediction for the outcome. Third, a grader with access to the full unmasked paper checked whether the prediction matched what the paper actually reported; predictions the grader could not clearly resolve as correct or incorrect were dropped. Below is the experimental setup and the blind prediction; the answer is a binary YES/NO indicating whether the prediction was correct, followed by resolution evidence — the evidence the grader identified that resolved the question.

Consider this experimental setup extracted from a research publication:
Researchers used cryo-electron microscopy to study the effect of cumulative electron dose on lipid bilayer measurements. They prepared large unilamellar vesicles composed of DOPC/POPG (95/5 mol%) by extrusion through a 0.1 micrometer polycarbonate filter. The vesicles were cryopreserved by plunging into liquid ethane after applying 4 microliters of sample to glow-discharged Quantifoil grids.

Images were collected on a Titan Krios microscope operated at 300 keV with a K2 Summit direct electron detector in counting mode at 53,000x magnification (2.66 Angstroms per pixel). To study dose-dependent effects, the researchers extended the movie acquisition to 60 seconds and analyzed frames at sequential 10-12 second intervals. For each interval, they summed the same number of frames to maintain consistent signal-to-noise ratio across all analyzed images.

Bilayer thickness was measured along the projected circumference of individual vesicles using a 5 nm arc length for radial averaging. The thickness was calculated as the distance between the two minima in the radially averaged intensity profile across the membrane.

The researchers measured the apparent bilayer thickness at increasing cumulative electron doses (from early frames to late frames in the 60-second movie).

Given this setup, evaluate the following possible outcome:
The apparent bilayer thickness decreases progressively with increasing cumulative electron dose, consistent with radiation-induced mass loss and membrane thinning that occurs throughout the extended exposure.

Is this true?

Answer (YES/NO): YES